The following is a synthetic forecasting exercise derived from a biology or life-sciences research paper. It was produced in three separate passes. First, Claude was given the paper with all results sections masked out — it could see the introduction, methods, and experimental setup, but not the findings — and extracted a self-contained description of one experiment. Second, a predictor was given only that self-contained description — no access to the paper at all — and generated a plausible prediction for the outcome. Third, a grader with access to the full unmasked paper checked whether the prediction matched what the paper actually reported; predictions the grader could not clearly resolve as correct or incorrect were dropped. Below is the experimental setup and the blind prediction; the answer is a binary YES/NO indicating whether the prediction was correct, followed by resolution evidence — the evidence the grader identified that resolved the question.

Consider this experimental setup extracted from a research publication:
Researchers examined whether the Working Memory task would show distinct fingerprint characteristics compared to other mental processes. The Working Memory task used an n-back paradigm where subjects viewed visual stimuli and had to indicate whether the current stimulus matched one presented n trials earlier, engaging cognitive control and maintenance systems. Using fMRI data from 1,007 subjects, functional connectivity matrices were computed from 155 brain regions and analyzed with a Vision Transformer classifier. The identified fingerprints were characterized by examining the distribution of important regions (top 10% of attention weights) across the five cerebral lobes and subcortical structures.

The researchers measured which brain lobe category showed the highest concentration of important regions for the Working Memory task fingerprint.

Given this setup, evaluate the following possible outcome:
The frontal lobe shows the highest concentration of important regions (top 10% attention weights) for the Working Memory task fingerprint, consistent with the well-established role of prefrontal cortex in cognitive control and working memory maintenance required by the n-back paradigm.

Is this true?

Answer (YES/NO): NO